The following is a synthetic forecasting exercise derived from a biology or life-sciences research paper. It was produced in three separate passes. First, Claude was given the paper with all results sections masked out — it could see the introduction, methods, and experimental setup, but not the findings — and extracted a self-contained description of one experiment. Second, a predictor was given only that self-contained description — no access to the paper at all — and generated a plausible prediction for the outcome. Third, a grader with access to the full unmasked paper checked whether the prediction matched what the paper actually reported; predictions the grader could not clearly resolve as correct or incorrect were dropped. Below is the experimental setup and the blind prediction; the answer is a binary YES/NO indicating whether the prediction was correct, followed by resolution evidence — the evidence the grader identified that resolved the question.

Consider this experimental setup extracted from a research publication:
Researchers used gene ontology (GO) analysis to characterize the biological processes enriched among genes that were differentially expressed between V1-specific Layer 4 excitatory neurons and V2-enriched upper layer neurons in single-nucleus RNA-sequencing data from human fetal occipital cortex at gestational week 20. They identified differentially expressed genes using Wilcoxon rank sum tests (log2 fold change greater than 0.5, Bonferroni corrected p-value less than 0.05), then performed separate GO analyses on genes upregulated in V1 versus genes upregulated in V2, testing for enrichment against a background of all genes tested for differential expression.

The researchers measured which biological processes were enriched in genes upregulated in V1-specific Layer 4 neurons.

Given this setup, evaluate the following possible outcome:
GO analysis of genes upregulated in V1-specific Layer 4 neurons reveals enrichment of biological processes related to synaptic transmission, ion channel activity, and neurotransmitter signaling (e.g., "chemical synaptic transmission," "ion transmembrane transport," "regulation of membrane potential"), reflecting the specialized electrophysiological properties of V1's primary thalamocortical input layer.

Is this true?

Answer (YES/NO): NO